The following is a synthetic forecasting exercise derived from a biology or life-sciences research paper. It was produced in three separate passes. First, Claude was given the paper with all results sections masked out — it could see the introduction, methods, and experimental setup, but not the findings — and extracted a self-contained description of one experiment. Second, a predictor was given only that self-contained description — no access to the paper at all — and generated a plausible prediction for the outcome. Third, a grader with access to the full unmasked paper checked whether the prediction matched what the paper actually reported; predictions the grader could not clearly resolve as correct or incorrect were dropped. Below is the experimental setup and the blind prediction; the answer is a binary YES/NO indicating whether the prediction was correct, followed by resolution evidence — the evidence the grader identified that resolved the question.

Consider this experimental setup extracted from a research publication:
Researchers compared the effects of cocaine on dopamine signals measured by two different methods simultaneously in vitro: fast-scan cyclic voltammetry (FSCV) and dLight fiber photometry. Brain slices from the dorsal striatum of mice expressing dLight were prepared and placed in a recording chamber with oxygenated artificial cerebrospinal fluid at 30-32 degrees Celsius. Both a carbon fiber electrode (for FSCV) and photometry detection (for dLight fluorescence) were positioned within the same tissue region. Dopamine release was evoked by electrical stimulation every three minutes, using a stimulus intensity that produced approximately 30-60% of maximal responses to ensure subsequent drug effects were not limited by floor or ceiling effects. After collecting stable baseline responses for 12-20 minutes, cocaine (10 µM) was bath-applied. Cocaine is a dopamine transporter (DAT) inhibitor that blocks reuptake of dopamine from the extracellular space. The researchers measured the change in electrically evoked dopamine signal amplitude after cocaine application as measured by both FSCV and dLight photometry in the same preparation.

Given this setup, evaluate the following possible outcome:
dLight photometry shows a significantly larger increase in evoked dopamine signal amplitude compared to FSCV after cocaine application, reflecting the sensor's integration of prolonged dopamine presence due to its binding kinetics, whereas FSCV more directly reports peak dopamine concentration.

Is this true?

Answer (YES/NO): NO